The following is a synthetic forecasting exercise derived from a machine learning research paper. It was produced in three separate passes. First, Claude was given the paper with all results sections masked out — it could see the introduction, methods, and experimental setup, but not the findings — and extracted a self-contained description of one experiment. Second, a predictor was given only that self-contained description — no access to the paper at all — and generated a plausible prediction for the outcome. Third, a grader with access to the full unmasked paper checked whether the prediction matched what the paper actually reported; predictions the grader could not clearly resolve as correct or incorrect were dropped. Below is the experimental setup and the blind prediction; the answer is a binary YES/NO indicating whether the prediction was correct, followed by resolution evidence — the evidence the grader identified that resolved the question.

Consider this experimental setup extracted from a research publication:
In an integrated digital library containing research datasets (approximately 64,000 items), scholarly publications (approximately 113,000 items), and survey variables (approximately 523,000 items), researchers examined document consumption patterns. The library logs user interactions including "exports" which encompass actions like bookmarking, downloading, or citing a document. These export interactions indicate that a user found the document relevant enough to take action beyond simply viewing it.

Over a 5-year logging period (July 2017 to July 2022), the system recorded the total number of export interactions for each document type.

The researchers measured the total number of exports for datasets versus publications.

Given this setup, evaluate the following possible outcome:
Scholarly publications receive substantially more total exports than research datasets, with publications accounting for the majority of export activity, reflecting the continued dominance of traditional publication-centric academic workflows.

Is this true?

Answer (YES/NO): NO